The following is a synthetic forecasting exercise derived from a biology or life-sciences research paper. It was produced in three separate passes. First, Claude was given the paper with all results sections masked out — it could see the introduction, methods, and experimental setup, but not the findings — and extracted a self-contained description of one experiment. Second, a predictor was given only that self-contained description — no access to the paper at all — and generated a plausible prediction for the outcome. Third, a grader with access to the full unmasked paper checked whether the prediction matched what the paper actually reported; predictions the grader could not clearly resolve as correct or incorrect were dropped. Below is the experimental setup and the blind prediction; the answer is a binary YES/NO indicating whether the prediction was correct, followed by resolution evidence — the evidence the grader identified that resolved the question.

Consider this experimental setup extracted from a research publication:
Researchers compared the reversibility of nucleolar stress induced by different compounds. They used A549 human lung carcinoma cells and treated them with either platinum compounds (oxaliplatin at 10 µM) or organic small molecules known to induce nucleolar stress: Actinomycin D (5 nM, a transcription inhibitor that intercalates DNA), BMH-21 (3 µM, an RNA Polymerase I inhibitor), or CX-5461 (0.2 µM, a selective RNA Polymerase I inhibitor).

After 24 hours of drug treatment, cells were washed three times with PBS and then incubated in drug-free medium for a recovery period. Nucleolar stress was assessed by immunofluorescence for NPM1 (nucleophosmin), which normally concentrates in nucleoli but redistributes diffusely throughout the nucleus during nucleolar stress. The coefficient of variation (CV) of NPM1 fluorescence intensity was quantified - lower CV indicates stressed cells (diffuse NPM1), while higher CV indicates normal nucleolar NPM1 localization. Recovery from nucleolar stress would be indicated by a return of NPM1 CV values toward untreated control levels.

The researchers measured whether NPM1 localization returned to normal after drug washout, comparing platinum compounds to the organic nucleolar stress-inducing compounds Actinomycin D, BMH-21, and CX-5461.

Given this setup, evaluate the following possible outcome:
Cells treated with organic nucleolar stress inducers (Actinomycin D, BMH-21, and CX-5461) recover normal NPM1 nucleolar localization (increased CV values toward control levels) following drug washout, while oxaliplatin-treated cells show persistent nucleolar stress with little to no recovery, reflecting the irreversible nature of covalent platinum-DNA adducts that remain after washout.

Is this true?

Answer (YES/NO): YES